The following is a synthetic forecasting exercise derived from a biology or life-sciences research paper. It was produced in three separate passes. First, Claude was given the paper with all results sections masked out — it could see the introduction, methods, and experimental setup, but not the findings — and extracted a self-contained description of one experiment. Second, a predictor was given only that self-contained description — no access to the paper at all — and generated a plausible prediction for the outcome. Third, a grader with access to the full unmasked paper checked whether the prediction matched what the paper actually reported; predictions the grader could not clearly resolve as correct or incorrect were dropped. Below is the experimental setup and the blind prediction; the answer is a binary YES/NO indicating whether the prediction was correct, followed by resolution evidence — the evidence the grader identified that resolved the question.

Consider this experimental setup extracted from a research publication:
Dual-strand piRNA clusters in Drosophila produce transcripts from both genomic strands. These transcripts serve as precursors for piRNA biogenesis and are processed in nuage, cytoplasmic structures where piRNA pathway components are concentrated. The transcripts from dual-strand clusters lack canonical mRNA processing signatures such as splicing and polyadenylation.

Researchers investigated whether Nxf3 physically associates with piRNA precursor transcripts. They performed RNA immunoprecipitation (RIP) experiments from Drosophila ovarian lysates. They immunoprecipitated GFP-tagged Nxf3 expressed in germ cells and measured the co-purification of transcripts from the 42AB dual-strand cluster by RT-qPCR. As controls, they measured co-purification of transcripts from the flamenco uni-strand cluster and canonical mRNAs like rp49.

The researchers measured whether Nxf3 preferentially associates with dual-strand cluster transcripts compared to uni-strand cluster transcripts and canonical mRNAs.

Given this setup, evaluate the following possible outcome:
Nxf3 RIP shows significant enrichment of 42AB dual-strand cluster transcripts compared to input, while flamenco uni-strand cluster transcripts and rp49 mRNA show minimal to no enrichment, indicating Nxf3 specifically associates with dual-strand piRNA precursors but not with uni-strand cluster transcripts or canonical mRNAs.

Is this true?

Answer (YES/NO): YES